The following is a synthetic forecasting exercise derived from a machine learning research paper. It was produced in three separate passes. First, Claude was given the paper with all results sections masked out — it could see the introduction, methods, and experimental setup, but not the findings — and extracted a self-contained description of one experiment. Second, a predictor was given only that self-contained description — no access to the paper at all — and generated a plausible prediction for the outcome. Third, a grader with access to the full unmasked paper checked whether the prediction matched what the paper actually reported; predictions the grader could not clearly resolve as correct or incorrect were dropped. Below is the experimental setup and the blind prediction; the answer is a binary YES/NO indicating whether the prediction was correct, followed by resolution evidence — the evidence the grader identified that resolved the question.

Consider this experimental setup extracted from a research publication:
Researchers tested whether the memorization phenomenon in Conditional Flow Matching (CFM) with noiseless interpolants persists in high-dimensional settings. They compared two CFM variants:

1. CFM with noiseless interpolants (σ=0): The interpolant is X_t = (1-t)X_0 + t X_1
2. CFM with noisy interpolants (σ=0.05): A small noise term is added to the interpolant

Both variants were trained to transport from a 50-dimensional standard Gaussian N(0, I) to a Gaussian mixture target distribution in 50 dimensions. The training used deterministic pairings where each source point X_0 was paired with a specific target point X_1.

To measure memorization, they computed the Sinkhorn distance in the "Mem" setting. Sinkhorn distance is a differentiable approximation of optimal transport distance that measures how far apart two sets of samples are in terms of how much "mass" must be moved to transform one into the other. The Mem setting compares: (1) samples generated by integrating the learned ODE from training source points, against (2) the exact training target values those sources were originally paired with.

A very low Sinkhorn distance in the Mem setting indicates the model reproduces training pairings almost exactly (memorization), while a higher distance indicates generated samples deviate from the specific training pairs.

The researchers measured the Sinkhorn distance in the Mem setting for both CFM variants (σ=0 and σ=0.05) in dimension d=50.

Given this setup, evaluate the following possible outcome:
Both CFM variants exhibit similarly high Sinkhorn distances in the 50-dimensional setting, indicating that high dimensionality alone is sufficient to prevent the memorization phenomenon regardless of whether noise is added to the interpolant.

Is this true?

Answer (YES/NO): NO